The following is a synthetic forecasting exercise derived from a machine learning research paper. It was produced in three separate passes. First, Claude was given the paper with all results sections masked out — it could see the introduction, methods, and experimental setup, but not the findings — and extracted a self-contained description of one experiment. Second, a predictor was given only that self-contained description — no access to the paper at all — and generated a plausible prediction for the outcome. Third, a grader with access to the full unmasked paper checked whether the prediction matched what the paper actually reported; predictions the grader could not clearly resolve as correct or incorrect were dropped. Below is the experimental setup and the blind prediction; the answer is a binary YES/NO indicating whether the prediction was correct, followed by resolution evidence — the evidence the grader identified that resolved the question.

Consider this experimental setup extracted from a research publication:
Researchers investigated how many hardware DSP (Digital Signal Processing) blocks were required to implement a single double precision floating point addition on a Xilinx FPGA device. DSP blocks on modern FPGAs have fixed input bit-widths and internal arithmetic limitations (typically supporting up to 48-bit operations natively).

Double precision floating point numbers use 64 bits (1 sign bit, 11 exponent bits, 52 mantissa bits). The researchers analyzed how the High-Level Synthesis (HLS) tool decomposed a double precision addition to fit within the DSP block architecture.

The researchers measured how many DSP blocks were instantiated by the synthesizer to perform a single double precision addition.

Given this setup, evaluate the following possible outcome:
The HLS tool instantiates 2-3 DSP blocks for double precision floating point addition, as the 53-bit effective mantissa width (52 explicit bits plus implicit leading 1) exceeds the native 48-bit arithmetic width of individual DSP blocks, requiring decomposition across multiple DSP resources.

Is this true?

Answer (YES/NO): YES